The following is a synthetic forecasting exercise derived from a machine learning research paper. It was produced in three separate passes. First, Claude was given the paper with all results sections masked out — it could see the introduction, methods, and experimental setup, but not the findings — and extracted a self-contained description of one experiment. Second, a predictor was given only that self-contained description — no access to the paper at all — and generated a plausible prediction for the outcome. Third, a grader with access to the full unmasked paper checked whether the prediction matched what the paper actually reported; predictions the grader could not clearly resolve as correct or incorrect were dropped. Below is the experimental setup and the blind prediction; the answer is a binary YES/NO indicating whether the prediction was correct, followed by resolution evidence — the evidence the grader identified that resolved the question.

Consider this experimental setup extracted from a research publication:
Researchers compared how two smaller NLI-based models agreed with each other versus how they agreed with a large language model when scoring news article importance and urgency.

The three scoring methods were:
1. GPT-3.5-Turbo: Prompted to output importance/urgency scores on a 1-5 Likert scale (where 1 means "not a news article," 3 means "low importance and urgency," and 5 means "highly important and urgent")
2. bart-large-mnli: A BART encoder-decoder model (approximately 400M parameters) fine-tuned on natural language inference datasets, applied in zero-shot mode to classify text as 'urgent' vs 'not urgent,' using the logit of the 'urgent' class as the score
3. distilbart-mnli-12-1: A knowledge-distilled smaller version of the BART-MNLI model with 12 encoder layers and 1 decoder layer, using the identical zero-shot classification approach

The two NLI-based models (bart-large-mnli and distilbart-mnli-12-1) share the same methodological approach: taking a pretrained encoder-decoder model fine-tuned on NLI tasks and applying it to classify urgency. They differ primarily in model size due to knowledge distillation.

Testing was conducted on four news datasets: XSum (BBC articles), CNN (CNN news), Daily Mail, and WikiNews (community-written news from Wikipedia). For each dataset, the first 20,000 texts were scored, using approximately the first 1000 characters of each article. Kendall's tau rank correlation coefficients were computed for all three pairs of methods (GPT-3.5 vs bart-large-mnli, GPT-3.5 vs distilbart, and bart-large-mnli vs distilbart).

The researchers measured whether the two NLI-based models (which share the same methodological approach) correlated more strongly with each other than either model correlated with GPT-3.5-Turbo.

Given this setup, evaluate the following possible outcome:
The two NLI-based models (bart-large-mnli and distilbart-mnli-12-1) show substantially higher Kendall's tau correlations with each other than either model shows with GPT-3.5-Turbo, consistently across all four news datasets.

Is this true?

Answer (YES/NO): YES